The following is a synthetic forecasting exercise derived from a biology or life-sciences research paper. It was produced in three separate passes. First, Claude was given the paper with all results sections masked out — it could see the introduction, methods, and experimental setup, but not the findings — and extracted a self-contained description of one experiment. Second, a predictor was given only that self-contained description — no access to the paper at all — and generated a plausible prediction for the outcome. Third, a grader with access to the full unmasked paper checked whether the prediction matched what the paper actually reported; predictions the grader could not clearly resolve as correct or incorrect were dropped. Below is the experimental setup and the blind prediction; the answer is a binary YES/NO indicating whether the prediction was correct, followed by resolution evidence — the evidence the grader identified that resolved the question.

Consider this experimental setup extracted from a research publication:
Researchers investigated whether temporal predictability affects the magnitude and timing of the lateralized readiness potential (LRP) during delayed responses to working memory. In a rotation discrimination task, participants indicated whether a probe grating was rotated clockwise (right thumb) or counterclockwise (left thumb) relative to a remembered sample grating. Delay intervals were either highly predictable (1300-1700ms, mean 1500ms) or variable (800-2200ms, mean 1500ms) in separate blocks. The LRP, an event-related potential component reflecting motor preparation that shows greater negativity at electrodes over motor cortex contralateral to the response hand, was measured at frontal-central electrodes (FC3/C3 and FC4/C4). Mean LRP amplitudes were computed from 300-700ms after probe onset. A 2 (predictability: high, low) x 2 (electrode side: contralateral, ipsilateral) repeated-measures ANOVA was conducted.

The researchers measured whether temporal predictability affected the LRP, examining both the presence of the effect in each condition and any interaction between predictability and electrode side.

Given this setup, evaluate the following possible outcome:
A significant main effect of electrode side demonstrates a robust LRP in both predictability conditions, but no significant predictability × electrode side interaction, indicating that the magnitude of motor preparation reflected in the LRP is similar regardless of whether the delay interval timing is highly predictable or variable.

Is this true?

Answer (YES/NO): NO